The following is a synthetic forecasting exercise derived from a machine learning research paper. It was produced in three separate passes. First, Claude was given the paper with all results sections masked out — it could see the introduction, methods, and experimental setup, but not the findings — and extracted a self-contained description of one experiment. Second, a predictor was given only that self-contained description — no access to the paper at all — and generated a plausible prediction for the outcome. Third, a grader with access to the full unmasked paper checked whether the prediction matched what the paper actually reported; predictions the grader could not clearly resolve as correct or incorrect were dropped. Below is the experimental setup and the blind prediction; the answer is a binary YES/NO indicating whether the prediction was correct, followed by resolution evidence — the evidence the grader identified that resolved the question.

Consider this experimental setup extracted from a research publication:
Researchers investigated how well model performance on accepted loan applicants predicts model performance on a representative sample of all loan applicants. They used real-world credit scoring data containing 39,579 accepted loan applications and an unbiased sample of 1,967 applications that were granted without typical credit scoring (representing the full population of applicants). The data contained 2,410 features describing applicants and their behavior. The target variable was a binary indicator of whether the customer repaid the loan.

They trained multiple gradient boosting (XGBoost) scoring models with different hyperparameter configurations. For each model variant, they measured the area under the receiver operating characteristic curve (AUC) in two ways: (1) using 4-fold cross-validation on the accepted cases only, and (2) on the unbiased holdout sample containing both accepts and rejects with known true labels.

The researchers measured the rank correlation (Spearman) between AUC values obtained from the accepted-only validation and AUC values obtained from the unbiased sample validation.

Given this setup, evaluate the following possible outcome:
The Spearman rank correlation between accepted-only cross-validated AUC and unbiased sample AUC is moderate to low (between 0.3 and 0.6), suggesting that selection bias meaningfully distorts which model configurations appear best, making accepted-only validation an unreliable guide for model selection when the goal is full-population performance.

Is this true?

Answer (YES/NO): NO